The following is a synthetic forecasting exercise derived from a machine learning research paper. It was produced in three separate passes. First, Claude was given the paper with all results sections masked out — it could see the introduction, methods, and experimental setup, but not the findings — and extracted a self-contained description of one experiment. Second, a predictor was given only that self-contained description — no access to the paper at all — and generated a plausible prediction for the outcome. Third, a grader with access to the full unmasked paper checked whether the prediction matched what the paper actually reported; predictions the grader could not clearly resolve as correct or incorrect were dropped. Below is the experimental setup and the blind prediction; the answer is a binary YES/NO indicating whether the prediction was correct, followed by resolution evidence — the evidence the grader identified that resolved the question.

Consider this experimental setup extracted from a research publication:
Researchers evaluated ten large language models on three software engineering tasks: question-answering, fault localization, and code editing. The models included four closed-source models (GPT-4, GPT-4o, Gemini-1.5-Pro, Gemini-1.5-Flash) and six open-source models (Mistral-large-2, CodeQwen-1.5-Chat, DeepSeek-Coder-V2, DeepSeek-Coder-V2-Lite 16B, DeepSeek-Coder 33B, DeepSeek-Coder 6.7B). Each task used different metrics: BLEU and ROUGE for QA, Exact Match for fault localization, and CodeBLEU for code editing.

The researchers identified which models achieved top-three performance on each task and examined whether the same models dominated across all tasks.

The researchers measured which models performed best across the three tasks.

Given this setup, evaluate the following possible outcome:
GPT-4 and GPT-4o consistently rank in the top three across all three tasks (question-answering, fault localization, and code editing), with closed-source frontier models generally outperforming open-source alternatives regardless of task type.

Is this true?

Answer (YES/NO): NO